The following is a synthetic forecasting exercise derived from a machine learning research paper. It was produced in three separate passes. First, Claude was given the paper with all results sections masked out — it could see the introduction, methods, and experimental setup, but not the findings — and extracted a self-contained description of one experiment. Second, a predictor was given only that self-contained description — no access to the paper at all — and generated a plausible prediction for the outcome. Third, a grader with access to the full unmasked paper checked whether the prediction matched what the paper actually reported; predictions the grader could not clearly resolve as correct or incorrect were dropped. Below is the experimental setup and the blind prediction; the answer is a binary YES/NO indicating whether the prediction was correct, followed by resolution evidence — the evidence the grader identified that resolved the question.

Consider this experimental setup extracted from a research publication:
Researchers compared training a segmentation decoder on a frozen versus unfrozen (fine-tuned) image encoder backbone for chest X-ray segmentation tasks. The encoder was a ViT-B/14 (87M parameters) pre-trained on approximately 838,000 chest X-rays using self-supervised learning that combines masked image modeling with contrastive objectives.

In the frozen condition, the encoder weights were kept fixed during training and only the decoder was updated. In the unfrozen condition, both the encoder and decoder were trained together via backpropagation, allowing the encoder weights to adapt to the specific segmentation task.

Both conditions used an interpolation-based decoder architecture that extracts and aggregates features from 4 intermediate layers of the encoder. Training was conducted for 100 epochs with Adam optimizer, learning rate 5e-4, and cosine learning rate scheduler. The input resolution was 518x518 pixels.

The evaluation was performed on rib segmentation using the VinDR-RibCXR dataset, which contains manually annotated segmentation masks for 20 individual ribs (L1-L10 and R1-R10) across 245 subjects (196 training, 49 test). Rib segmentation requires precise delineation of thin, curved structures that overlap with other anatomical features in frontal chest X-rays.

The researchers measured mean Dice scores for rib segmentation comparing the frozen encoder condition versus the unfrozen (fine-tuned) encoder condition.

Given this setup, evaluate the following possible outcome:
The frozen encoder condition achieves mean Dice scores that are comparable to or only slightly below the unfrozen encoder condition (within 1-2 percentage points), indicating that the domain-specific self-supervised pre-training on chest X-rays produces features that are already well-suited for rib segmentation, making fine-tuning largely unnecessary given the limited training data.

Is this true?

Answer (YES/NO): NO